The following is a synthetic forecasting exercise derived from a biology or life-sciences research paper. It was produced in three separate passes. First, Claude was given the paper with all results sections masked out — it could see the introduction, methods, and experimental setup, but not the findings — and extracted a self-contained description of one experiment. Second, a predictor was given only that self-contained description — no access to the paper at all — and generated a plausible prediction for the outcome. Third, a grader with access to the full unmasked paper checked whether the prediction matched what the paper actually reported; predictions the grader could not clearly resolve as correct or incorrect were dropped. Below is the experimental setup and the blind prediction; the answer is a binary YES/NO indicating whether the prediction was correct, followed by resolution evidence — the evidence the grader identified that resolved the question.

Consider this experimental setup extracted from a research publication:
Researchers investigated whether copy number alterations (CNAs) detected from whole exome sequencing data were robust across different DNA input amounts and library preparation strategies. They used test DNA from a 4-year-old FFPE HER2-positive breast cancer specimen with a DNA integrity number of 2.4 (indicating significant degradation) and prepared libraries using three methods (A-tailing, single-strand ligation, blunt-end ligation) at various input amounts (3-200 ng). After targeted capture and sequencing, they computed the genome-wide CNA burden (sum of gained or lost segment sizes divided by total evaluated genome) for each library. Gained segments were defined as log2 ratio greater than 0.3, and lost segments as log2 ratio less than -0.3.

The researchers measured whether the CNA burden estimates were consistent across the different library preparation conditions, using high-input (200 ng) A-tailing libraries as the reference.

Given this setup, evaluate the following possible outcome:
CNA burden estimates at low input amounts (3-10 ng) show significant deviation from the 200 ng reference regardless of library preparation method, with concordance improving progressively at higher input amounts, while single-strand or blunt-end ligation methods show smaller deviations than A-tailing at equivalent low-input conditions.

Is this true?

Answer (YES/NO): NO